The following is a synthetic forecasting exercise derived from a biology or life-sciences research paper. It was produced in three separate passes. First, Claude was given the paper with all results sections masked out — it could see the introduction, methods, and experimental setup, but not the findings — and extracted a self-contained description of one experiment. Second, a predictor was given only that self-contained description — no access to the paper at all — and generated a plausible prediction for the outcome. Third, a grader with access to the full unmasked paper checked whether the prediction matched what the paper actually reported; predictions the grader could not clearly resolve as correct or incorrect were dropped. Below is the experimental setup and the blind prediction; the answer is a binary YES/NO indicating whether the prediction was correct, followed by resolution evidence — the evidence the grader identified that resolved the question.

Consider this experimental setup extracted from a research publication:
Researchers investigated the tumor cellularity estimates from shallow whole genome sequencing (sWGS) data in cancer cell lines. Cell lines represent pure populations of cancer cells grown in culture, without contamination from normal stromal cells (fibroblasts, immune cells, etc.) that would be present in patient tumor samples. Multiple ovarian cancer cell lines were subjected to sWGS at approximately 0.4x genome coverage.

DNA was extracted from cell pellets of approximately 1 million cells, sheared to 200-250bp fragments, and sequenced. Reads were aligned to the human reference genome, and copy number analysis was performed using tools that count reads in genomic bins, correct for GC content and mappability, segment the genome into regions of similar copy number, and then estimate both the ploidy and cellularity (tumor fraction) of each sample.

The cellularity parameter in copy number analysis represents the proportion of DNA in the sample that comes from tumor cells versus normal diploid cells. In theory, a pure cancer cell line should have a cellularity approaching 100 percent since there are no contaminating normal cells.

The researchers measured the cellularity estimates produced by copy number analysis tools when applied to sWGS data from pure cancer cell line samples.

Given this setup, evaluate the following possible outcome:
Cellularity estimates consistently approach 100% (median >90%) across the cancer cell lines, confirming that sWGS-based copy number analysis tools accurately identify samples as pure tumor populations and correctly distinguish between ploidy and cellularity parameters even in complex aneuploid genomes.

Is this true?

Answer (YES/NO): NO